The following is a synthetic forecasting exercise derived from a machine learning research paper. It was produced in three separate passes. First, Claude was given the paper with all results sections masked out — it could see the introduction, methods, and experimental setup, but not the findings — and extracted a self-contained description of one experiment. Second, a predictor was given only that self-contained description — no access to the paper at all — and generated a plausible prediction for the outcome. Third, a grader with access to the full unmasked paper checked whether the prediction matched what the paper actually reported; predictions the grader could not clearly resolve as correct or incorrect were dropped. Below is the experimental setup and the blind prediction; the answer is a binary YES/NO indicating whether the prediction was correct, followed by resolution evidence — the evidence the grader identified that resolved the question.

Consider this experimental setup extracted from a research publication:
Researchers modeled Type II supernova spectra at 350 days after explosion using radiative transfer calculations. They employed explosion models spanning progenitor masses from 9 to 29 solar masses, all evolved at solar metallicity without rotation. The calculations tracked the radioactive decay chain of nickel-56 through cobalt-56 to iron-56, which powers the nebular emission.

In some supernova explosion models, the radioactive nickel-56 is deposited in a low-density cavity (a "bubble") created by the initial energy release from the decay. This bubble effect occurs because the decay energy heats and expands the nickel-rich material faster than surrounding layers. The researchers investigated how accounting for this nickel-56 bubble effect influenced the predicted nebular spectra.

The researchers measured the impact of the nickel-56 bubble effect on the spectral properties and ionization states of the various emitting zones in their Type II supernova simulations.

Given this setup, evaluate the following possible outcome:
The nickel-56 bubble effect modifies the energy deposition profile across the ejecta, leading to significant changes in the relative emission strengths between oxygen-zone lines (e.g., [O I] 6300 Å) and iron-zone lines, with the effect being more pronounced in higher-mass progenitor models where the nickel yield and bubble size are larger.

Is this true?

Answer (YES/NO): NO